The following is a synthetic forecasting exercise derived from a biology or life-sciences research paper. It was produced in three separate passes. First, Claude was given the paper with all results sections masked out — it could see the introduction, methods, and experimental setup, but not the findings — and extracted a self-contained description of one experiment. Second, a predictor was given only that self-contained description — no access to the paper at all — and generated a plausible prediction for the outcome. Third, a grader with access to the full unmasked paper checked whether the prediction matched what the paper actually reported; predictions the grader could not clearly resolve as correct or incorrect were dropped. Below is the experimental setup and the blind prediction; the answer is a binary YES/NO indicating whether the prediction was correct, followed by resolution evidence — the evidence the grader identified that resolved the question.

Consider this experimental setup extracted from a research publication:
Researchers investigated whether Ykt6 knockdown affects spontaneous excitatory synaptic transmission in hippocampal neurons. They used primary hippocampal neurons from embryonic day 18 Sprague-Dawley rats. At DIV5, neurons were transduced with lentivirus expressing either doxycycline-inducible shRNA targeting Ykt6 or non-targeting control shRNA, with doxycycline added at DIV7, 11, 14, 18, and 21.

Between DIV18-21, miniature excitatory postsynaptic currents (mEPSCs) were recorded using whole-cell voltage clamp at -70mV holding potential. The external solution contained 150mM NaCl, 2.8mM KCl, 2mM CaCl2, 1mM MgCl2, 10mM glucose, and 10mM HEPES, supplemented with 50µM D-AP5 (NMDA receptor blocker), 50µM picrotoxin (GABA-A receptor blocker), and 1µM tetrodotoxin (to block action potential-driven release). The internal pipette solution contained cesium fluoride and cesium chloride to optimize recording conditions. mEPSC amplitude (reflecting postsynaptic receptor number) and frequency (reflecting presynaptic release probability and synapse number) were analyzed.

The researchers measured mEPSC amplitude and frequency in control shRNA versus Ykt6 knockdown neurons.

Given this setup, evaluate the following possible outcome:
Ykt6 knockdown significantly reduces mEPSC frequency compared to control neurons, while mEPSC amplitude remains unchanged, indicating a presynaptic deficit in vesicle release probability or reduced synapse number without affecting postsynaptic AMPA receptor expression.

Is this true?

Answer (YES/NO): NO